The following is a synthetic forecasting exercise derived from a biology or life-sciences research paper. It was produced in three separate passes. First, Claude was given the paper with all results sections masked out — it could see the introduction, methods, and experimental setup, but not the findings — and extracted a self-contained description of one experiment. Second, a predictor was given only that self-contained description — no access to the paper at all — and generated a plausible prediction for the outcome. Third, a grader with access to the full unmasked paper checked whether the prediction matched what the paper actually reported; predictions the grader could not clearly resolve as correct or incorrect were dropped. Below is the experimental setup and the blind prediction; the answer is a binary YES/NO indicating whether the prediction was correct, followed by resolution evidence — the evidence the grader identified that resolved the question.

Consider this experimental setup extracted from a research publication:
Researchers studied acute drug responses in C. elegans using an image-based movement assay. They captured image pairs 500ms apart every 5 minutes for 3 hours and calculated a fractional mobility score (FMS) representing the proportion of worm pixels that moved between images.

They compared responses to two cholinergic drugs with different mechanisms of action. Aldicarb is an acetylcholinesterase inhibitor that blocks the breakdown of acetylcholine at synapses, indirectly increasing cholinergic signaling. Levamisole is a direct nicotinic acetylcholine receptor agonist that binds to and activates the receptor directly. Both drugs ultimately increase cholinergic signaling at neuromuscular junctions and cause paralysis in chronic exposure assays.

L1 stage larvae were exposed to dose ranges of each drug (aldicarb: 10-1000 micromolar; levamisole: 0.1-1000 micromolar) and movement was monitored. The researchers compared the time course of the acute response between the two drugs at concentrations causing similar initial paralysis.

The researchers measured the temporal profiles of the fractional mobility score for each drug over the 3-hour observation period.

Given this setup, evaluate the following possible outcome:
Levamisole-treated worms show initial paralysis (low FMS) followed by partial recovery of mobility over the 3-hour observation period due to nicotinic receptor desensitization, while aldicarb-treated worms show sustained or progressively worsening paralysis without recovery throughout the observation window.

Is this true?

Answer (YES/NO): NO